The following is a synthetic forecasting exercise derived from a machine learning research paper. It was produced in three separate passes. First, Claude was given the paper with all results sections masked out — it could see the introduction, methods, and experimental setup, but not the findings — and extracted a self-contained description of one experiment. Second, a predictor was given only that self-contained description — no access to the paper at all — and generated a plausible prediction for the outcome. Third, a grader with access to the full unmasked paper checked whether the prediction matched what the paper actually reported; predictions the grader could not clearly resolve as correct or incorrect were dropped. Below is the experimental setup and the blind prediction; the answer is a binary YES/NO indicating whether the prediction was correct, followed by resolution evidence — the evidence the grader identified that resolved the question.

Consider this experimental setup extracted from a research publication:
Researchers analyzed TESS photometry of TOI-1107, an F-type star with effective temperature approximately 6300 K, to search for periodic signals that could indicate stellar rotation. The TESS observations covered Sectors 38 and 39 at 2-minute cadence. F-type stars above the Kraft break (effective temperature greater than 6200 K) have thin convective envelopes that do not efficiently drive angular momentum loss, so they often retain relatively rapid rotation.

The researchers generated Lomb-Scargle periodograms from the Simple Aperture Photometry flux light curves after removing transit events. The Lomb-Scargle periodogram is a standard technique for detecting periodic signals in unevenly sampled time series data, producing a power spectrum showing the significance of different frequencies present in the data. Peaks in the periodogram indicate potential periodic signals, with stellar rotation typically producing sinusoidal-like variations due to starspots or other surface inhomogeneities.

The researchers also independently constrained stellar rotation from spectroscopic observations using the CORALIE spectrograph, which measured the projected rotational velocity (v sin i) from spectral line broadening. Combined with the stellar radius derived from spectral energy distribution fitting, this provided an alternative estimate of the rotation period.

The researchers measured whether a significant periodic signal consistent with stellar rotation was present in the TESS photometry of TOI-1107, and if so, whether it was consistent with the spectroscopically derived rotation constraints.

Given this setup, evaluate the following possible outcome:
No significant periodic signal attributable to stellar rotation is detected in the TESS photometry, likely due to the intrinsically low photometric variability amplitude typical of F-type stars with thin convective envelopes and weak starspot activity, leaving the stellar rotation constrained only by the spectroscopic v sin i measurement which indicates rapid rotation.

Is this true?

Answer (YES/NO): NO